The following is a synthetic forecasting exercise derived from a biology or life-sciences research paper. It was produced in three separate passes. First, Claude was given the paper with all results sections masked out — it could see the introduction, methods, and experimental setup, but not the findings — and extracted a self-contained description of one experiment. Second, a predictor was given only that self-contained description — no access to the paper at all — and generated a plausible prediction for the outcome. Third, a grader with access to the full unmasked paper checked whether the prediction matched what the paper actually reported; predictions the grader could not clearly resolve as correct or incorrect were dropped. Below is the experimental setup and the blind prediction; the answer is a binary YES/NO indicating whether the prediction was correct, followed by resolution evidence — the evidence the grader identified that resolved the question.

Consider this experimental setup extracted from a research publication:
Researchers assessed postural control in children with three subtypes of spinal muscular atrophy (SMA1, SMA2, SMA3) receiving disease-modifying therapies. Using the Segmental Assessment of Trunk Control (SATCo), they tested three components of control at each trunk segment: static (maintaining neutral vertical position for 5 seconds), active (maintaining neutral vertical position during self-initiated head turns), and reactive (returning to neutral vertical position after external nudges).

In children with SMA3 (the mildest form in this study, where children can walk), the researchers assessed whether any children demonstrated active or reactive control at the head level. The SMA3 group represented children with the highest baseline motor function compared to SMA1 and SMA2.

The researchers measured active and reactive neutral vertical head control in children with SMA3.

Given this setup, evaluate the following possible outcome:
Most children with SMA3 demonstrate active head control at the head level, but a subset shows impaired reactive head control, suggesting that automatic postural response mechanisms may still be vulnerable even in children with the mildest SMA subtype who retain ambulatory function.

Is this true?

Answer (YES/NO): NO